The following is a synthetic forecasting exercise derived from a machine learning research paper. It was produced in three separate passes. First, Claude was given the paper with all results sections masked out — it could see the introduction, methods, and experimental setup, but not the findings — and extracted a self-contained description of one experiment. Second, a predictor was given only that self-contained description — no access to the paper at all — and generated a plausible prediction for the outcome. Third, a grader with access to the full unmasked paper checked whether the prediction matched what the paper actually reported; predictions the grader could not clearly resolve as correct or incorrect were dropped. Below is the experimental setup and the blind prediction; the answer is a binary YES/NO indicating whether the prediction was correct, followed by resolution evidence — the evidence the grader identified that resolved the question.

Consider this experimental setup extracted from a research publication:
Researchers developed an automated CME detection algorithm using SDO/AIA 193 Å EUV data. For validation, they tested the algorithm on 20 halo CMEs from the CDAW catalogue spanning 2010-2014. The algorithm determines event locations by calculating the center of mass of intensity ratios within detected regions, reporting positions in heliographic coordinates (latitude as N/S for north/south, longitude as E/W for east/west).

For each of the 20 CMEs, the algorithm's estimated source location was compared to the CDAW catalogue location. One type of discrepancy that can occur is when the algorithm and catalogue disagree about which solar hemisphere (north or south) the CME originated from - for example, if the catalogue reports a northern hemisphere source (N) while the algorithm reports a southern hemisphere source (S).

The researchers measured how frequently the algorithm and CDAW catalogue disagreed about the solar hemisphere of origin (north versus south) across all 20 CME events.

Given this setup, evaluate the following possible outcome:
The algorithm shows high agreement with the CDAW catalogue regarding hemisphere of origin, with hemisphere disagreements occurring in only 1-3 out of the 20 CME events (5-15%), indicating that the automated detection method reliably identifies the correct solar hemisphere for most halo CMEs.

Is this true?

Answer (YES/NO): NO